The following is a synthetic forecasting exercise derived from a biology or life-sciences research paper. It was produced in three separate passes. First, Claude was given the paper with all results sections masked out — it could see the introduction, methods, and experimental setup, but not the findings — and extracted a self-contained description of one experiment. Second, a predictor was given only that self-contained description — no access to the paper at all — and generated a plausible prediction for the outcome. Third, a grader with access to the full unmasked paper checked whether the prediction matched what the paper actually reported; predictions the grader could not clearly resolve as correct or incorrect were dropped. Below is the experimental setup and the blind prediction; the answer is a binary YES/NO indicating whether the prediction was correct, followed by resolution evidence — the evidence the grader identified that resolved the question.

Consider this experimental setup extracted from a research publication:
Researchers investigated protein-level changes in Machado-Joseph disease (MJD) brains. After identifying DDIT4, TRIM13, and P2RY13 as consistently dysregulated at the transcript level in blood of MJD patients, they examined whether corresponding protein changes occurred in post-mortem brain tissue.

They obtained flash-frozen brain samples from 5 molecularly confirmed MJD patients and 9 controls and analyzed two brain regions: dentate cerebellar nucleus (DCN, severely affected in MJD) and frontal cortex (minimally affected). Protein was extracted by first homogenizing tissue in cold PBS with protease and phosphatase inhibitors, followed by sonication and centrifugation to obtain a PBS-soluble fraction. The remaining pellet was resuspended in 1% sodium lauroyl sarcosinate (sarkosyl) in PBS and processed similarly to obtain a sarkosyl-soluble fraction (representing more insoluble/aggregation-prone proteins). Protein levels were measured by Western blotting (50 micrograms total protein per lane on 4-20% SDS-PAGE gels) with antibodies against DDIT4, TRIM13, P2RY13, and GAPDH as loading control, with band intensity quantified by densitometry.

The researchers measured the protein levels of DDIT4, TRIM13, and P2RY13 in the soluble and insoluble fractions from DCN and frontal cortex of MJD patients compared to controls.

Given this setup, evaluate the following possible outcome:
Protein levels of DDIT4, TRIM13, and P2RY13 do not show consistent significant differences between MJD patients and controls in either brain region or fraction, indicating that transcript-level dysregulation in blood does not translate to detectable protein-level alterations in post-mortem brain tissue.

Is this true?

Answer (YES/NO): NO